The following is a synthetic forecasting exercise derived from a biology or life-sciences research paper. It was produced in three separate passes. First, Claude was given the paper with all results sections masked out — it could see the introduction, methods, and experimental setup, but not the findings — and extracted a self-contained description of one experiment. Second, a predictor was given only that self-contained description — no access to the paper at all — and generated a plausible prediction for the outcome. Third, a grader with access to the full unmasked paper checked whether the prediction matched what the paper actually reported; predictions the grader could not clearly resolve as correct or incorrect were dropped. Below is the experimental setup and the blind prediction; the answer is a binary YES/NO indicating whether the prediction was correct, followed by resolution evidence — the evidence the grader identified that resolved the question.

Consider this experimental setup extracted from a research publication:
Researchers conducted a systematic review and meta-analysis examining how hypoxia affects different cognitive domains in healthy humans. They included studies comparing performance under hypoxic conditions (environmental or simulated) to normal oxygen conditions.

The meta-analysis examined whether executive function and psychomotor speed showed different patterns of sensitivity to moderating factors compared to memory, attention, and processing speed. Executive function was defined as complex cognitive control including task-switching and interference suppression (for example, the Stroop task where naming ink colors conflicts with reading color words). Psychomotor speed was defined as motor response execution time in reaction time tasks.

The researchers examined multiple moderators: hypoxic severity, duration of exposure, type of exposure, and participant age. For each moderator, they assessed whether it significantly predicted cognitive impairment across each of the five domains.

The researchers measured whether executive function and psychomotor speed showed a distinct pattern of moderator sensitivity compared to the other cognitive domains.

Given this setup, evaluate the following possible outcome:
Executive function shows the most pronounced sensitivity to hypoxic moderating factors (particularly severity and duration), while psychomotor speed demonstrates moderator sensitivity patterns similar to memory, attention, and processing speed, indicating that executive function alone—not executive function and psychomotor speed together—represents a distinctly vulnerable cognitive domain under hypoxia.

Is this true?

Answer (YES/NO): NO